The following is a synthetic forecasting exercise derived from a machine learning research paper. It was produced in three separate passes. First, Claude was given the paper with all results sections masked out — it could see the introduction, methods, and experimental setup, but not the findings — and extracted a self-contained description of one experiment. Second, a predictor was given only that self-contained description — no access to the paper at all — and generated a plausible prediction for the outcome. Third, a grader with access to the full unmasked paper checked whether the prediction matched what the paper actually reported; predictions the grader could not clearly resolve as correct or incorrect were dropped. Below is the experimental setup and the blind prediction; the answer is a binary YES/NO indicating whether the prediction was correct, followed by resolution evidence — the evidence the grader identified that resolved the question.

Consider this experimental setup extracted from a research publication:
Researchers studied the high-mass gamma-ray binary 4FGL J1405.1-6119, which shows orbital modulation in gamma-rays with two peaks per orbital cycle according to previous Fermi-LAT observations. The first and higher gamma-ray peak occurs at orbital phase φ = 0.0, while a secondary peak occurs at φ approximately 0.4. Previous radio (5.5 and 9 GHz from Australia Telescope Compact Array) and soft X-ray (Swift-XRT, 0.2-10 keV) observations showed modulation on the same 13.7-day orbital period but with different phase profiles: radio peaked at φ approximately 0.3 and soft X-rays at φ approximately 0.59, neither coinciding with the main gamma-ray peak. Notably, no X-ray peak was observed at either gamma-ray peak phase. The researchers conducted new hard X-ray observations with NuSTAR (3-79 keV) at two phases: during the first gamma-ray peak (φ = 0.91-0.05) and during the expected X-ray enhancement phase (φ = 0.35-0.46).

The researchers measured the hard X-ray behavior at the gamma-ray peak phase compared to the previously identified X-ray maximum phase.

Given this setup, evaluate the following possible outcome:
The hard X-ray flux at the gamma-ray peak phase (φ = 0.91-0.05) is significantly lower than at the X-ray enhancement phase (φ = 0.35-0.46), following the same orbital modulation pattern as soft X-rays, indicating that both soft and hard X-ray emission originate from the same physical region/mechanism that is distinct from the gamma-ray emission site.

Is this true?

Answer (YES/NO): NO